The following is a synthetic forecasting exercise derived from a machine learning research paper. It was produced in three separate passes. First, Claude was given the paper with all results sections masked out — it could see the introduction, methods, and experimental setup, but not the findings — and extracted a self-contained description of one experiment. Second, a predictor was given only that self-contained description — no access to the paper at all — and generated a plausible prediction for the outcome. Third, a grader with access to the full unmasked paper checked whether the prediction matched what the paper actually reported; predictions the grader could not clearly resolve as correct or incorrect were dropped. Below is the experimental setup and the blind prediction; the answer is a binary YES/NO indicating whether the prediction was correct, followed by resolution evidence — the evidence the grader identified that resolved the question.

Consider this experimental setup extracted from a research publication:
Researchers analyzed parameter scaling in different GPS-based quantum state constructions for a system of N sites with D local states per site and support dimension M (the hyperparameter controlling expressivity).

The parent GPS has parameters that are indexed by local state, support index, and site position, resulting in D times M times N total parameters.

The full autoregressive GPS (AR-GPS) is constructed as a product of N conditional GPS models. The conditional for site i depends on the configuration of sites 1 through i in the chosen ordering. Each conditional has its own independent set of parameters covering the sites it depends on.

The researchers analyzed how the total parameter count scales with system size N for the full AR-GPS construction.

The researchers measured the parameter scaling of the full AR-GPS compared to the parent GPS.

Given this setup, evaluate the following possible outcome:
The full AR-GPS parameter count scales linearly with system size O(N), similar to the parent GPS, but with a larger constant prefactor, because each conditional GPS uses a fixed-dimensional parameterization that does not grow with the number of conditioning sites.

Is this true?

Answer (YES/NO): NO